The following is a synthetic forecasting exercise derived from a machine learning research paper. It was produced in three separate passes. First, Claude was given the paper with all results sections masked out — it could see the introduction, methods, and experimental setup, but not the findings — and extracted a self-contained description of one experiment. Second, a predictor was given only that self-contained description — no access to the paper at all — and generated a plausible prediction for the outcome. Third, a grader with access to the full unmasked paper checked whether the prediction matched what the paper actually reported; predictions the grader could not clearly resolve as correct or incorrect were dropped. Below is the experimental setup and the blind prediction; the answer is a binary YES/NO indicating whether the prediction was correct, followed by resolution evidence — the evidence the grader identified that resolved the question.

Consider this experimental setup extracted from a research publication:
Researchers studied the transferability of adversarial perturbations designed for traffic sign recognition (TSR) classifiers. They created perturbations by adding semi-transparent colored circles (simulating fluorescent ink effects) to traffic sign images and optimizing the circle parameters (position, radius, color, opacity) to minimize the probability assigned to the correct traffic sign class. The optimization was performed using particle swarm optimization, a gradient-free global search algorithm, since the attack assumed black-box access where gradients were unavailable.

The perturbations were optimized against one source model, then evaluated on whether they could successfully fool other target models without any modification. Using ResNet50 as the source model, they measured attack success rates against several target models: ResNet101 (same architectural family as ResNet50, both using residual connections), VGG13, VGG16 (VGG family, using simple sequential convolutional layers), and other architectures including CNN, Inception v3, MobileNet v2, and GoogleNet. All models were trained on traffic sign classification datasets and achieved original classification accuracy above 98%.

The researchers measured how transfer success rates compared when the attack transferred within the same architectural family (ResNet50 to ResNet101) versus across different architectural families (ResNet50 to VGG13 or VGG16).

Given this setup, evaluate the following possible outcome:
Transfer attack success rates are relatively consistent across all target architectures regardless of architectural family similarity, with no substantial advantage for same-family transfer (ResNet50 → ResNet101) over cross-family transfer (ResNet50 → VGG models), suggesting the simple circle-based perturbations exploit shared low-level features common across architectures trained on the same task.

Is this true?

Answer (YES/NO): NO